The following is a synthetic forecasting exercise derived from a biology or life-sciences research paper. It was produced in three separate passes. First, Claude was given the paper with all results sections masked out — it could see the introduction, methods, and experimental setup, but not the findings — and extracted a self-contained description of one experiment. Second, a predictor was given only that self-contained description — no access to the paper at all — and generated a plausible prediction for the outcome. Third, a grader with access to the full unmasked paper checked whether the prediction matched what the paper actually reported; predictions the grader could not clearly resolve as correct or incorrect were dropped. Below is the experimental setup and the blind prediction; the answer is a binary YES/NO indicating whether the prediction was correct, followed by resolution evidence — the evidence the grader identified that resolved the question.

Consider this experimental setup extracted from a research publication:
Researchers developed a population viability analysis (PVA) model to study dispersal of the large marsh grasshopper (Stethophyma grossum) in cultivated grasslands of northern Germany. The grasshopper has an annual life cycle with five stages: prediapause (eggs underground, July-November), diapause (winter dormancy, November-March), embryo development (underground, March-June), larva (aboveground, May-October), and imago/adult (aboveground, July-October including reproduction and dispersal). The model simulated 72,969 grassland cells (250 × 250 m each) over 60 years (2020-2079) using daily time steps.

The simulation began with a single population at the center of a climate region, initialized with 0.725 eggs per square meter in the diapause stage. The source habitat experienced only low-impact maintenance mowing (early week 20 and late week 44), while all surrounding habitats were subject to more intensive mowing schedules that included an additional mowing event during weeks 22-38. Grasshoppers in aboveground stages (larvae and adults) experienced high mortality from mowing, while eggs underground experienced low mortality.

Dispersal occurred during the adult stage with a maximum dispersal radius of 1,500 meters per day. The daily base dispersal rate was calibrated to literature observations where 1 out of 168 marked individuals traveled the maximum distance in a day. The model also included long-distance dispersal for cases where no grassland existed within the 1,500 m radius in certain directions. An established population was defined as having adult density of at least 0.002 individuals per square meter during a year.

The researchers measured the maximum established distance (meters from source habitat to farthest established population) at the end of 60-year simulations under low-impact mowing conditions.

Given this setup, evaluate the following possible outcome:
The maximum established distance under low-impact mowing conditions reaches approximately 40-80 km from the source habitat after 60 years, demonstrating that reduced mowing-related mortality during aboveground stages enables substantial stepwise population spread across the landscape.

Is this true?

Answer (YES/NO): NO